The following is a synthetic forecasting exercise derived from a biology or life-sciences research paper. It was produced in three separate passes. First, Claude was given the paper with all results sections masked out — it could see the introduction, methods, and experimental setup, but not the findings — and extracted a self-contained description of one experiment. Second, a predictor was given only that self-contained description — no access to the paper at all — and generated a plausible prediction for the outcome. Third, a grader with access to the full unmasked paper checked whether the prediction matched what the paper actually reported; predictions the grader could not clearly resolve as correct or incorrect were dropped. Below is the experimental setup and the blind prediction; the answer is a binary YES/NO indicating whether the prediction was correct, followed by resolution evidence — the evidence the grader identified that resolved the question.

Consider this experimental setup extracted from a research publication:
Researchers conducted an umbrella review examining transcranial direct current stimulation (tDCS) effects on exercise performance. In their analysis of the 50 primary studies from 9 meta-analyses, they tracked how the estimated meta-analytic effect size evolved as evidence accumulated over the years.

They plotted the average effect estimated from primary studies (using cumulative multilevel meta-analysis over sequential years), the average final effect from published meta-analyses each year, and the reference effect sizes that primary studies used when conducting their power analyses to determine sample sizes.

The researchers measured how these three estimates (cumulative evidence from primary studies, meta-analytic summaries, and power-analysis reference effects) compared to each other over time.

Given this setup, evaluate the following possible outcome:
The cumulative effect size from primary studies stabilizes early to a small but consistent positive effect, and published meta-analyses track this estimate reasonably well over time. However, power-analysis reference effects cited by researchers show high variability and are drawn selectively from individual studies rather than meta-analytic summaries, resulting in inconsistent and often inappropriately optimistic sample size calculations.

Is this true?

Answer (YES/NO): NO